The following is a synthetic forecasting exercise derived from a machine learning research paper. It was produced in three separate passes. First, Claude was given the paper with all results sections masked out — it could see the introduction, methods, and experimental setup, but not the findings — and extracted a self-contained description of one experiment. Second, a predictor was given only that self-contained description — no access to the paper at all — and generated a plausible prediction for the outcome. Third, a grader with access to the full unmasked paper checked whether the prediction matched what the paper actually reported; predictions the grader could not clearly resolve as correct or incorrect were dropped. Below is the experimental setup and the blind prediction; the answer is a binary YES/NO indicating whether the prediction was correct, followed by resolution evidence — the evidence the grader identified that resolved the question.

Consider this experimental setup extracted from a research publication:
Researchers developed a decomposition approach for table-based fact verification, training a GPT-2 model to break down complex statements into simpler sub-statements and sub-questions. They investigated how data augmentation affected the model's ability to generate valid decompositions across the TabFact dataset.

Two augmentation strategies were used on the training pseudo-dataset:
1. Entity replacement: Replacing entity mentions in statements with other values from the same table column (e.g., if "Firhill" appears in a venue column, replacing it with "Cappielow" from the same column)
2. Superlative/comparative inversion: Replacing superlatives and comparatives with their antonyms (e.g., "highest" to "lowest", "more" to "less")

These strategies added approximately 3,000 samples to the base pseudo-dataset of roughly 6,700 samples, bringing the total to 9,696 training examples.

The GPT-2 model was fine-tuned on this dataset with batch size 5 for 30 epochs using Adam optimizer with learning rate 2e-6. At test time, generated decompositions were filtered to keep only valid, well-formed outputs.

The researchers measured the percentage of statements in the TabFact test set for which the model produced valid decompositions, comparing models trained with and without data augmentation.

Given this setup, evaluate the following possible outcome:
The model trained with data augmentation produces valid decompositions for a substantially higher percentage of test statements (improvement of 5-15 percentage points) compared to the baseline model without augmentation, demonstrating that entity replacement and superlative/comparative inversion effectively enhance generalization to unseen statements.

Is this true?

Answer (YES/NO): YES